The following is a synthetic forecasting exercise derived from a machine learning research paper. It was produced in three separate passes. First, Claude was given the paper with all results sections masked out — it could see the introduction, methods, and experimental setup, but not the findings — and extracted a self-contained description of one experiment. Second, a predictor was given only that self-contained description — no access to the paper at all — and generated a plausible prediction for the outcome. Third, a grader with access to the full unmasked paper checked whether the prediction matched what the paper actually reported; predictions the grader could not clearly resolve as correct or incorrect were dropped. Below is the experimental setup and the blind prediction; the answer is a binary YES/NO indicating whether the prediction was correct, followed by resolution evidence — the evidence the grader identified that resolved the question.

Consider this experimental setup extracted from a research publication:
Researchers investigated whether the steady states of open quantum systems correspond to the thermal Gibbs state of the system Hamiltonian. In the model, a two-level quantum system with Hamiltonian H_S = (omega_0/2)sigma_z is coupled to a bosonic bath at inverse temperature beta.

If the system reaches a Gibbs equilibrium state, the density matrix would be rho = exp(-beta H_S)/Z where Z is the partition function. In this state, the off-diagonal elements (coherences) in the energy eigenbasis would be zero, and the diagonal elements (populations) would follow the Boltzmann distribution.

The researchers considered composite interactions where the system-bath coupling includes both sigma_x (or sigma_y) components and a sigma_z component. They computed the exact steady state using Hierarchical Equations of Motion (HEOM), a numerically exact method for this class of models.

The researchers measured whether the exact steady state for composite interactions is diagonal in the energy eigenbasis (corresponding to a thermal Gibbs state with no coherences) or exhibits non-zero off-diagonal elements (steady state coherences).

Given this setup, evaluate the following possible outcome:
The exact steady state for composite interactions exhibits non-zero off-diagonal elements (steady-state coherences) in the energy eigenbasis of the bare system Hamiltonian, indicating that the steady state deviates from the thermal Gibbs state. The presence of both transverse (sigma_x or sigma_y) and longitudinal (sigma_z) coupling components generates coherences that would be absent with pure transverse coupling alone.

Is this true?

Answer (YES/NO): YES